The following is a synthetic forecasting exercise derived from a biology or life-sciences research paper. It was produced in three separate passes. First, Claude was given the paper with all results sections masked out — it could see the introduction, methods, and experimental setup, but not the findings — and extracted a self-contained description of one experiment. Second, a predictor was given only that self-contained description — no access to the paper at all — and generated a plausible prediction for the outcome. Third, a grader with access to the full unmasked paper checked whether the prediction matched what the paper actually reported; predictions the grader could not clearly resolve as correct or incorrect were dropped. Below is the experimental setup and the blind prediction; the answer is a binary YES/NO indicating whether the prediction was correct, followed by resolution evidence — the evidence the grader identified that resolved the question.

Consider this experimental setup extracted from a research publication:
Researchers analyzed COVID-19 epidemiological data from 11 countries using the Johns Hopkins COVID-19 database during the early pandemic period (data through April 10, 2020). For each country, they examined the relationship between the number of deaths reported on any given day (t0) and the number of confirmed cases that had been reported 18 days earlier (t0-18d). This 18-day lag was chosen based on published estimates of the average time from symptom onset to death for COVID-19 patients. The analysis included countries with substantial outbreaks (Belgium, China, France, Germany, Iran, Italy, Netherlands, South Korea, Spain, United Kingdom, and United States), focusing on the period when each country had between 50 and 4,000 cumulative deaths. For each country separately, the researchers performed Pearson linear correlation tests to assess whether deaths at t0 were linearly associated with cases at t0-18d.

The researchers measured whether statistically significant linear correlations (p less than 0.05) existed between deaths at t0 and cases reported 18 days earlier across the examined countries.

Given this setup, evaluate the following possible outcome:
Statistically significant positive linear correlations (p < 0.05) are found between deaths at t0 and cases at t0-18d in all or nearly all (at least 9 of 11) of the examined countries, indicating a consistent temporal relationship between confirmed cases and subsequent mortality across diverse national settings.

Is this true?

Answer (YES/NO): YES